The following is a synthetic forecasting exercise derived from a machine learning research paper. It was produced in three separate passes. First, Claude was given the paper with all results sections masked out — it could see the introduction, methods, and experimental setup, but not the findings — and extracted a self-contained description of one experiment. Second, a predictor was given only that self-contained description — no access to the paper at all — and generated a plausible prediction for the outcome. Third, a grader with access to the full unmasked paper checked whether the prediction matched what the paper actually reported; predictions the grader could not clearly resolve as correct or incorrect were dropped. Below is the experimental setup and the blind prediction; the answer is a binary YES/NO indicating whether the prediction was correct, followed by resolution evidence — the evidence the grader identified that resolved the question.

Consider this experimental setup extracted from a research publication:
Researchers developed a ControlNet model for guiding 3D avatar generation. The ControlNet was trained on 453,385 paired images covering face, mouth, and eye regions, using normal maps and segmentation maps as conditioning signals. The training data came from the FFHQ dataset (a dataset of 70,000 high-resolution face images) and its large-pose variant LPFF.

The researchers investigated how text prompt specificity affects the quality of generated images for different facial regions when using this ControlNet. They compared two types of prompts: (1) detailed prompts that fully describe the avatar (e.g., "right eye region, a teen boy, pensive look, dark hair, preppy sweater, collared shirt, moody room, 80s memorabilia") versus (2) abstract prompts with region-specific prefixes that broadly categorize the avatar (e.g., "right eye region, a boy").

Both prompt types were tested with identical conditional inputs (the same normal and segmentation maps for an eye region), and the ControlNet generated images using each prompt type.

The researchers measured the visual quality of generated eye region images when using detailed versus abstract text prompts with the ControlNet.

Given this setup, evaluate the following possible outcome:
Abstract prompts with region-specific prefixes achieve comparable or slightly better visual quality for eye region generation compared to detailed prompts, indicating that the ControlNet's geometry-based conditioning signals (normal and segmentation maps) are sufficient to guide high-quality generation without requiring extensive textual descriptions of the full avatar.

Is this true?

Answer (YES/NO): YES